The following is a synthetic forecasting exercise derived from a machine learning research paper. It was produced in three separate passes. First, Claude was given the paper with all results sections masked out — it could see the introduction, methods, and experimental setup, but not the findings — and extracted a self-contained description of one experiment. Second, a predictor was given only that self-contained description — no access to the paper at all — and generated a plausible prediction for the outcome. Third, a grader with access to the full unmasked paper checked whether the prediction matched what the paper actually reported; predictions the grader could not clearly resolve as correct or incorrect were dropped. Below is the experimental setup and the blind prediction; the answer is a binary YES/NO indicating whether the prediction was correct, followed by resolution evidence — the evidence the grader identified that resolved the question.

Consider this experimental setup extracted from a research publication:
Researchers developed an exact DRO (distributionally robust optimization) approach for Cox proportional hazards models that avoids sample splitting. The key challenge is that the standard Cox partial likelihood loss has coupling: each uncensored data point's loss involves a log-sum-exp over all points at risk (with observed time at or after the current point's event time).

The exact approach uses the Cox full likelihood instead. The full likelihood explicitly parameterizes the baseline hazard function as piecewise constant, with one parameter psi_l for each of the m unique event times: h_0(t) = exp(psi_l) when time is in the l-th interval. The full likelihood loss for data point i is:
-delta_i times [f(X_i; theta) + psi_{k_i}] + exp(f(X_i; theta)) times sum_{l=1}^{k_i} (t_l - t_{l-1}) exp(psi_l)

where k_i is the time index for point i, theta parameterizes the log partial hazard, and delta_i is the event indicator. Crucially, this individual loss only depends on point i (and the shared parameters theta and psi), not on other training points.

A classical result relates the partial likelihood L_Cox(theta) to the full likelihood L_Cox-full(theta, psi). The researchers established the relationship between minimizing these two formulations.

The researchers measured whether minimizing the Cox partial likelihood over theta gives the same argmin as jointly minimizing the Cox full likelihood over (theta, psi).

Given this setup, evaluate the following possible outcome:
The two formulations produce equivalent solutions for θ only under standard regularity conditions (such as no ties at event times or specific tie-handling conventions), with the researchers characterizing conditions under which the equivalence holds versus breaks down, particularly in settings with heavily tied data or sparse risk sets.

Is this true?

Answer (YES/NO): NO